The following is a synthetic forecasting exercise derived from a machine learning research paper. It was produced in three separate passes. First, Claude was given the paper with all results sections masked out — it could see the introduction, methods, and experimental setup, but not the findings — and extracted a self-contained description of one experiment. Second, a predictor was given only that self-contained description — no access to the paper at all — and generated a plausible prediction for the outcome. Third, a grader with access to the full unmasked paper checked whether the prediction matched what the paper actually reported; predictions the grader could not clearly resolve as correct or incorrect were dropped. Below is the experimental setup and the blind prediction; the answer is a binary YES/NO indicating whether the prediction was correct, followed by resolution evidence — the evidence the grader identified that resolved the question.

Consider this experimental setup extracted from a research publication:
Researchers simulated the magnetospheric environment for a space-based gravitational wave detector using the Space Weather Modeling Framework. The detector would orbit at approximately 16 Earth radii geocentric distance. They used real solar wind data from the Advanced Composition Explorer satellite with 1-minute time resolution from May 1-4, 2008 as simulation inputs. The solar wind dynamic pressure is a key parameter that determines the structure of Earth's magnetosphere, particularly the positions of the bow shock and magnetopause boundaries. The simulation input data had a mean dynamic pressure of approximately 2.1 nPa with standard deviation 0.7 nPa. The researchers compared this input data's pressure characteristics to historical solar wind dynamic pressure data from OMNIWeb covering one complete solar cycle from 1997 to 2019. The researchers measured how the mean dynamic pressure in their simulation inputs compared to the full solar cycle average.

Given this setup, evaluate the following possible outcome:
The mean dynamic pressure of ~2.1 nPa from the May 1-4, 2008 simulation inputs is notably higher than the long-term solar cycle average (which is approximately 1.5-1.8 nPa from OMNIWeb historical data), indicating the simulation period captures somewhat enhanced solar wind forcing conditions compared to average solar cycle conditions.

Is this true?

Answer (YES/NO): NO